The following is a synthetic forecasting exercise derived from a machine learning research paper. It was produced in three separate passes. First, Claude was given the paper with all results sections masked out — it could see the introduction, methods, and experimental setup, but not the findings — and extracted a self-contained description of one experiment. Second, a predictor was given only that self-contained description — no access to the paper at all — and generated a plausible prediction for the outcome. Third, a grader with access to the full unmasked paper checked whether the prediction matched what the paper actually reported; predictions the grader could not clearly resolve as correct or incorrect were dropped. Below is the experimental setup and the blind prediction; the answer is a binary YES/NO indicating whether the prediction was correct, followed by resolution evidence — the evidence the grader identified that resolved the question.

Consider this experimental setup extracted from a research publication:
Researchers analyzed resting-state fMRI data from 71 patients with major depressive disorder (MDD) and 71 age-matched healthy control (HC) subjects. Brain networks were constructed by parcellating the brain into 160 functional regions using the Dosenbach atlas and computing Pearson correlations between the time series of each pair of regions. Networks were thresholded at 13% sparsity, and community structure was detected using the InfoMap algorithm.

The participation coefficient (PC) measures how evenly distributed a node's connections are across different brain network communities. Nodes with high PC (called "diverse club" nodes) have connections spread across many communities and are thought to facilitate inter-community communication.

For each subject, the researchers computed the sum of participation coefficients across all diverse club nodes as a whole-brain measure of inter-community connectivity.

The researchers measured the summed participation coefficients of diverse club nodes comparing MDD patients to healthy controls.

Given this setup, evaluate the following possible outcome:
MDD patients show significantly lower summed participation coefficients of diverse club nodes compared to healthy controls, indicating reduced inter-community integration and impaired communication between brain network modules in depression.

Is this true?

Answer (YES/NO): YES